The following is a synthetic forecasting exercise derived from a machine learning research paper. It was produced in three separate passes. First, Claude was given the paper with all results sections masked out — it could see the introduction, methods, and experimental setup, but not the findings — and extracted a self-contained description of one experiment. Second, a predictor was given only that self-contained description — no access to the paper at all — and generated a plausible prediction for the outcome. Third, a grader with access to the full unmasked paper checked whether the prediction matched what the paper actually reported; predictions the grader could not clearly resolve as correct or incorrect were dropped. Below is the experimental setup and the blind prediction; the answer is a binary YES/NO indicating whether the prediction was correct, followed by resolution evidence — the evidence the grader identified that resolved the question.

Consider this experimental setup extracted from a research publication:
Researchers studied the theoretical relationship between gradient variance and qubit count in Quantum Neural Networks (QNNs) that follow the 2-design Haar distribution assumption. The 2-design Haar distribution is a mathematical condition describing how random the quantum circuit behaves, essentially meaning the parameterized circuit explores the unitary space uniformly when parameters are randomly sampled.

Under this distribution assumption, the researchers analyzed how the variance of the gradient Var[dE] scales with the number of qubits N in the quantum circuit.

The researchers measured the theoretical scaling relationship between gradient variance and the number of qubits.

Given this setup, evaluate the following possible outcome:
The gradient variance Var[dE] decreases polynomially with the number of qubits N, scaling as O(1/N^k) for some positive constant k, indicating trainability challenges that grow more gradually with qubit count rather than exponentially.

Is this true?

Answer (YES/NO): NO